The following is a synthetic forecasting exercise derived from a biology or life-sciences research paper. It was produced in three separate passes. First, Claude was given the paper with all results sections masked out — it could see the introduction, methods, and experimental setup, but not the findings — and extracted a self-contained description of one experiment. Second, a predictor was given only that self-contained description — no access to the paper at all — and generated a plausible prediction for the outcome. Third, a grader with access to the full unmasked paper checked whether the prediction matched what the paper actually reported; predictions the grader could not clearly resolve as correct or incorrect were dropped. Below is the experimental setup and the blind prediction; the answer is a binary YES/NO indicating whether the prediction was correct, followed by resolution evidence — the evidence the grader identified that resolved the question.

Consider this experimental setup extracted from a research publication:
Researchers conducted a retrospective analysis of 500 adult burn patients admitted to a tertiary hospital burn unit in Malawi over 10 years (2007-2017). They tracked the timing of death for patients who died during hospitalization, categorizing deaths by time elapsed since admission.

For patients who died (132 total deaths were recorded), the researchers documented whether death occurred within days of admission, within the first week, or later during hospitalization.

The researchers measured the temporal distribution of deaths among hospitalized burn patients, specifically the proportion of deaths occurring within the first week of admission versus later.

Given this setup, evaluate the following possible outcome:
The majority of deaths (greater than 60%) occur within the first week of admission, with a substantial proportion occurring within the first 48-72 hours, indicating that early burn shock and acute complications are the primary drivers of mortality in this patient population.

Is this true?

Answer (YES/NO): NO